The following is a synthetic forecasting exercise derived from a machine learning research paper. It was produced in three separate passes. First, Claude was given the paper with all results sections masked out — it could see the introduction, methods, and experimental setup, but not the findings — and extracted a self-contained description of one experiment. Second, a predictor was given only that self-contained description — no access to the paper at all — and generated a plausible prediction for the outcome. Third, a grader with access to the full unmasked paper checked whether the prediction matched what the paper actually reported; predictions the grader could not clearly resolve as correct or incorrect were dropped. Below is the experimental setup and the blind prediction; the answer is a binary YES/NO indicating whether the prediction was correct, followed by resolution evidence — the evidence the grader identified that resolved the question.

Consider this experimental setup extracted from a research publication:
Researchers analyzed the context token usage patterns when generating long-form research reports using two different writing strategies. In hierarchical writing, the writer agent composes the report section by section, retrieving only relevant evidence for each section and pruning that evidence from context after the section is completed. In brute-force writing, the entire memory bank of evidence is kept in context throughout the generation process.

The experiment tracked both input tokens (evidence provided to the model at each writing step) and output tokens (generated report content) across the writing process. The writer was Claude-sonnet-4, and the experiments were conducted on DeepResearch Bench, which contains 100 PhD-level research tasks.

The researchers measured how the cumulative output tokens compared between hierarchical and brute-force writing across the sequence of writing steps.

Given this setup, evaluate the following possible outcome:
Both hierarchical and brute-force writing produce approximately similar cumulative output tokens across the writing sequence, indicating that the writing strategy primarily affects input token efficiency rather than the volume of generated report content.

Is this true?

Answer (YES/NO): NO